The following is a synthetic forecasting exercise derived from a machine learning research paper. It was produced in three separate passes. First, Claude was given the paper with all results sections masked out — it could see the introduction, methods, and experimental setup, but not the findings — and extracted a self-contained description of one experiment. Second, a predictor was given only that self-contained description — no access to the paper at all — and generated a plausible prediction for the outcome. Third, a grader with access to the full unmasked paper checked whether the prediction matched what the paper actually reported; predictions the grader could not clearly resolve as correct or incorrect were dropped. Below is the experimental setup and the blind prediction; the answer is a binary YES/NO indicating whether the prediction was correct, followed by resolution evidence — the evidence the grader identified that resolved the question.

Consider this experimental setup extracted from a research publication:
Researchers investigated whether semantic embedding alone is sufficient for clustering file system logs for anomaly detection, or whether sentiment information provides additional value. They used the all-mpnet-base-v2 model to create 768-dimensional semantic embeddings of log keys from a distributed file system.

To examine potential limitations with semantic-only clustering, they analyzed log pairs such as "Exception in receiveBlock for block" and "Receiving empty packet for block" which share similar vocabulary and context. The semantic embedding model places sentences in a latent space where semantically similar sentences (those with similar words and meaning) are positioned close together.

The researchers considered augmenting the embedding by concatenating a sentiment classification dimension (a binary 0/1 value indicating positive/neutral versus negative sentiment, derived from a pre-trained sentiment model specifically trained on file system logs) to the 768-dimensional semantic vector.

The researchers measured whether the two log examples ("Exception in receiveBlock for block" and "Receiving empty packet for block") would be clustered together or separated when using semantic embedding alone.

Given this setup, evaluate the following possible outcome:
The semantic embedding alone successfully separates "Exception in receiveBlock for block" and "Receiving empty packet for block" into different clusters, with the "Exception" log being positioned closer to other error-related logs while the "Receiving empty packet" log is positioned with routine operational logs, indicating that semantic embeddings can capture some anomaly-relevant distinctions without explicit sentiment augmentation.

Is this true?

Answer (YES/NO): NO